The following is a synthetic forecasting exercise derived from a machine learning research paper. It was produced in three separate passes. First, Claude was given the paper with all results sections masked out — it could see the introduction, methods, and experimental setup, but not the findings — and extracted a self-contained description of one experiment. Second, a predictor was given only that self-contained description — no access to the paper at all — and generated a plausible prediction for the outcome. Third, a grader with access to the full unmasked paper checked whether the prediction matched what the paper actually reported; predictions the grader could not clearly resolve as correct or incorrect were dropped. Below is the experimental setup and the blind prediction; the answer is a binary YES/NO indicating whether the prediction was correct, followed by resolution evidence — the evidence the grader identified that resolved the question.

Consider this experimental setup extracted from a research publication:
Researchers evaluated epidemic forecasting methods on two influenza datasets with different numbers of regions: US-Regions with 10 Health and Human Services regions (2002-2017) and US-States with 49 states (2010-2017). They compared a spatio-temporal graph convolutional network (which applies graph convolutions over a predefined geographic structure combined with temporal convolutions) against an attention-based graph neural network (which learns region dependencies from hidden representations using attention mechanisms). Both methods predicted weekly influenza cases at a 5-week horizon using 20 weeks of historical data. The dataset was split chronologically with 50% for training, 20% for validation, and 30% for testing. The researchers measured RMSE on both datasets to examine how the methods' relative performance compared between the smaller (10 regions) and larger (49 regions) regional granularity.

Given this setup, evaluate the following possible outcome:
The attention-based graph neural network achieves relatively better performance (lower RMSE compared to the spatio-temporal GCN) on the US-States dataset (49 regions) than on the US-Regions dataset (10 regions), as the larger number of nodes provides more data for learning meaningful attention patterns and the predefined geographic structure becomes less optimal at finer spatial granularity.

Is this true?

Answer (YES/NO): YES